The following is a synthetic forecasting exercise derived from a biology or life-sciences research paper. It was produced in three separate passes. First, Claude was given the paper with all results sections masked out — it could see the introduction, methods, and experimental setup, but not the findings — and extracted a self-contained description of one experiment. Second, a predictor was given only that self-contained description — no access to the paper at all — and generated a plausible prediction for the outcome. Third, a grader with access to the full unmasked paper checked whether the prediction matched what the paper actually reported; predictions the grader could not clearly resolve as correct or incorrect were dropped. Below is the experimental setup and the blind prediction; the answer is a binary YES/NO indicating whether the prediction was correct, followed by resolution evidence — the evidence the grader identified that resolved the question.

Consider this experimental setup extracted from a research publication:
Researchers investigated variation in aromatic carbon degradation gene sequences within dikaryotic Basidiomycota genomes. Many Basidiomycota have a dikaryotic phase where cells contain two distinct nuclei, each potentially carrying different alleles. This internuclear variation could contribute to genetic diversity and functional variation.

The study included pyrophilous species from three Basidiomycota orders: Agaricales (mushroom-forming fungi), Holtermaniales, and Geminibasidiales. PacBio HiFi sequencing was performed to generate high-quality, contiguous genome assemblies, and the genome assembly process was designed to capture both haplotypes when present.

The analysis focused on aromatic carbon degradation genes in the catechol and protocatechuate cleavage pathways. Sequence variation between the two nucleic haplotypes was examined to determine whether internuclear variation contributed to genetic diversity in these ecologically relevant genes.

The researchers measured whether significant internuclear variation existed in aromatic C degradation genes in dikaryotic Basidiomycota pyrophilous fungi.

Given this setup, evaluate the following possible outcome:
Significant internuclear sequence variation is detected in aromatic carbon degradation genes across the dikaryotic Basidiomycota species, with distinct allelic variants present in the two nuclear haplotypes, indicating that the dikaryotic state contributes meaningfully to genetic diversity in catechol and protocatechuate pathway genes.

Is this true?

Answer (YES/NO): NO